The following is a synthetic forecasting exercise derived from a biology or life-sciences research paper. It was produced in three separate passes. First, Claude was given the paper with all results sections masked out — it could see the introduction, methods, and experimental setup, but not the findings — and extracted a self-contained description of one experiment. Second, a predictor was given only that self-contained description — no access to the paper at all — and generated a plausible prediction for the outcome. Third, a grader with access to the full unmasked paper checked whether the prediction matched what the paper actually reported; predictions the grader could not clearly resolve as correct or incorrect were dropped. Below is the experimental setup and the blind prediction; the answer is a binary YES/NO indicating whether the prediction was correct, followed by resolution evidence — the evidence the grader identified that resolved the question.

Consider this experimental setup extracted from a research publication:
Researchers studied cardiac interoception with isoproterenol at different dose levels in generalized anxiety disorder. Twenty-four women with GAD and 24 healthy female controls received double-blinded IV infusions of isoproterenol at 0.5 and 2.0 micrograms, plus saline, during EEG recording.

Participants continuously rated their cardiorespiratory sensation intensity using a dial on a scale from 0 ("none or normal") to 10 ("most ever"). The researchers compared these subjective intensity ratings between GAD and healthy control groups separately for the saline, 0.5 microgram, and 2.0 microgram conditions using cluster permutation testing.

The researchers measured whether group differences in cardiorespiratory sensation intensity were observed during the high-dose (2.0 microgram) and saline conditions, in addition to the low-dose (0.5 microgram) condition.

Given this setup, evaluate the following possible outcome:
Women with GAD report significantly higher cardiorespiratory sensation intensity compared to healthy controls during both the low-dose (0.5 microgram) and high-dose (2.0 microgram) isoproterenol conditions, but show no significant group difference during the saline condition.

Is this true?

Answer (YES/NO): NO